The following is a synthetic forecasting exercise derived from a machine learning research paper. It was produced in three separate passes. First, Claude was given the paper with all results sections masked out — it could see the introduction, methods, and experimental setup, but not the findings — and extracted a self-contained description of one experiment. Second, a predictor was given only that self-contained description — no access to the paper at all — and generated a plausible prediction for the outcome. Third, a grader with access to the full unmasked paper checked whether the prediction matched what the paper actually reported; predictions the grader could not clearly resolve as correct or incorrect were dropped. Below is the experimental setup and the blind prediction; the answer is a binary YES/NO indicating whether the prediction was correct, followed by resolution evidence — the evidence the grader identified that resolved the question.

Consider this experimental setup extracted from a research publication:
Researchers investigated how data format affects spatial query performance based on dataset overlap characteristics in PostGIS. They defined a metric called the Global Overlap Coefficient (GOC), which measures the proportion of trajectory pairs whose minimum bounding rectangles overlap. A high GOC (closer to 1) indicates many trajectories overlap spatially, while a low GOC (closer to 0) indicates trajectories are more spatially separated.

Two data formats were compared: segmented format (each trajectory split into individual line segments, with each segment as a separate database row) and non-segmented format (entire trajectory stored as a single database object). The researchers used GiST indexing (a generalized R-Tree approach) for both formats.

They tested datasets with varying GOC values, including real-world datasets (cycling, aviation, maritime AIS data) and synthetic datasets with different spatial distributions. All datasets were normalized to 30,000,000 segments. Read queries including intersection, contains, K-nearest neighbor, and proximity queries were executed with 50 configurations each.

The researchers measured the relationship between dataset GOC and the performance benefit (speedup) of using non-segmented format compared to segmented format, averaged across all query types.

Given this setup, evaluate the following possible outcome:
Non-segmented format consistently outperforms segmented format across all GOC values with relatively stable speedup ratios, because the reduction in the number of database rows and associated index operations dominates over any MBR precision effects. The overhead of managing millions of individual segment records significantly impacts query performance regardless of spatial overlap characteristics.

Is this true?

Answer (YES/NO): NO